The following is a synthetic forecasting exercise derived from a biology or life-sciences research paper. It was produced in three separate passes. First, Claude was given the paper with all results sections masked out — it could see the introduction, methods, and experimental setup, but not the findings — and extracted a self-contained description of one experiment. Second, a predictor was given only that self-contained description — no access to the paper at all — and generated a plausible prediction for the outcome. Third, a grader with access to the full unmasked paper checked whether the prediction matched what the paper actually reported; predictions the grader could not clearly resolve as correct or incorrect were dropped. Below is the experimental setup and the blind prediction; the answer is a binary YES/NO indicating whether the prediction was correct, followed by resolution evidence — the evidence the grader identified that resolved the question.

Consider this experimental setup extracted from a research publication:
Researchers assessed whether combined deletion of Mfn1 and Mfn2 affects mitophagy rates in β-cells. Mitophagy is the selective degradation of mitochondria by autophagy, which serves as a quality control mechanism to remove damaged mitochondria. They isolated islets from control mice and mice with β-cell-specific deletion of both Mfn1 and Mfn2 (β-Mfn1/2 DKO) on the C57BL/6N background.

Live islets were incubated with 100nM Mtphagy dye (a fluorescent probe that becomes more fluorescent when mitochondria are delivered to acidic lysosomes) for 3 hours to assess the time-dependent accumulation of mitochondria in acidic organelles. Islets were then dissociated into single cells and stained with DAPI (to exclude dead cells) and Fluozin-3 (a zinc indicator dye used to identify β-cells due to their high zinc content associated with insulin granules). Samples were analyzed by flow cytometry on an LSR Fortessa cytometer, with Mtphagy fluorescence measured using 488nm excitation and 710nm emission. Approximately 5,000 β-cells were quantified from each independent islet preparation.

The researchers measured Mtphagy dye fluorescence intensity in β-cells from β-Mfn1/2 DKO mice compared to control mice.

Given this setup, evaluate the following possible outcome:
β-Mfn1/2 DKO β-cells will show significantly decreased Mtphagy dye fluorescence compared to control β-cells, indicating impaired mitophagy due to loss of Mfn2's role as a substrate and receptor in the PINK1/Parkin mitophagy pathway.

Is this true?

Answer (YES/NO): NO